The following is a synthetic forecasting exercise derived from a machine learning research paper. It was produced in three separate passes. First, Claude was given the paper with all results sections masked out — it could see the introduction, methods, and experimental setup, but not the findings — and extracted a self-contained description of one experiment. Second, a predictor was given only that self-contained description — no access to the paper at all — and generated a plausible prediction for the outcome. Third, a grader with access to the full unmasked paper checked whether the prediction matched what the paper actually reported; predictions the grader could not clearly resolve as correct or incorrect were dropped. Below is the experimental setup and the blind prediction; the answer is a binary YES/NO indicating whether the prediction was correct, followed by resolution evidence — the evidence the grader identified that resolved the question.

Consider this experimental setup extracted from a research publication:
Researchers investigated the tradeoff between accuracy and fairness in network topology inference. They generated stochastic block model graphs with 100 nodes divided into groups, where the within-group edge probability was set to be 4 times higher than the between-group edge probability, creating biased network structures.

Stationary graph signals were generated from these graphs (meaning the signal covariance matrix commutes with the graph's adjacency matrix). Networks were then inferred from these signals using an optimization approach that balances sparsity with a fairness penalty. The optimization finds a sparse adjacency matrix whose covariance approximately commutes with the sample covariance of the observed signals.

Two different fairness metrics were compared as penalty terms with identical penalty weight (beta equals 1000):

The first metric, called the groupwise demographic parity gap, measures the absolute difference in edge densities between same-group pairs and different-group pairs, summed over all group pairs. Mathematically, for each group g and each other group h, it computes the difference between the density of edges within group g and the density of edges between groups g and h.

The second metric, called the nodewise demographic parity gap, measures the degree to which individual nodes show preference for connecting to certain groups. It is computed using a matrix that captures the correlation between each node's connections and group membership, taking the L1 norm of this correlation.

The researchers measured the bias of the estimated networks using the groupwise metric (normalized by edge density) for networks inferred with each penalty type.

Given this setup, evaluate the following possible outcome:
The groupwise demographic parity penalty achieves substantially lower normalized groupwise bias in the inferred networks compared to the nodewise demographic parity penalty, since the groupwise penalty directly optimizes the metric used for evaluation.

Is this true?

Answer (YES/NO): NO